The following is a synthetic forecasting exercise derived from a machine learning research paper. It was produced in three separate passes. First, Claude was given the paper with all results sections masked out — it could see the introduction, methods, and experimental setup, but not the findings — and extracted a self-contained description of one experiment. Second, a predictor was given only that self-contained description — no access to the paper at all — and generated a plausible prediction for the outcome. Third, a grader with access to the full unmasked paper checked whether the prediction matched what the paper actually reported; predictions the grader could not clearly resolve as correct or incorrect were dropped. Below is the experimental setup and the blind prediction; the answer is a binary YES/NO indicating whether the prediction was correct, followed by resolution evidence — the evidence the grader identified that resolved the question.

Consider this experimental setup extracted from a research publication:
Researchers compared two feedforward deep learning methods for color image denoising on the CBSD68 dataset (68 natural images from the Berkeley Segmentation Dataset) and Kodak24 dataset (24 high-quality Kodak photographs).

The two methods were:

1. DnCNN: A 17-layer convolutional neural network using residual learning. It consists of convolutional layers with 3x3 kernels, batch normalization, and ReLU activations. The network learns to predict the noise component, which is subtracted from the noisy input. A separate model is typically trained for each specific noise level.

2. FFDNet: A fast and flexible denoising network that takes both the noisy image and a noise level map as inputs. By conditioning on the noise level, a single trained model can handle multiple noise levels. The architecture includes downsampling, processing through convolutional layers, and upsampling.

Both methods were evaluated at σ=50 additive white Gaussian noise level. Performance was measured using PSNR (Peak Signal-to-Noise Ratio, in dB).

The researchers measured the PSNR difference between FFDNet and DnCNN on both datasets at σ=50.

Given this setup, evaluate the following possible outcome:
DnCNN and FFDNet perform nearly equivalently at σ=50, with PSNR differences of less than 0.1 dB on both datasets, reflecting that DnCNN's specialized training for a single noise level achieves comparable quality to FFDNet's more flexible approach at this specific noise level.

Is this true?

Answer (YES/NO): YES